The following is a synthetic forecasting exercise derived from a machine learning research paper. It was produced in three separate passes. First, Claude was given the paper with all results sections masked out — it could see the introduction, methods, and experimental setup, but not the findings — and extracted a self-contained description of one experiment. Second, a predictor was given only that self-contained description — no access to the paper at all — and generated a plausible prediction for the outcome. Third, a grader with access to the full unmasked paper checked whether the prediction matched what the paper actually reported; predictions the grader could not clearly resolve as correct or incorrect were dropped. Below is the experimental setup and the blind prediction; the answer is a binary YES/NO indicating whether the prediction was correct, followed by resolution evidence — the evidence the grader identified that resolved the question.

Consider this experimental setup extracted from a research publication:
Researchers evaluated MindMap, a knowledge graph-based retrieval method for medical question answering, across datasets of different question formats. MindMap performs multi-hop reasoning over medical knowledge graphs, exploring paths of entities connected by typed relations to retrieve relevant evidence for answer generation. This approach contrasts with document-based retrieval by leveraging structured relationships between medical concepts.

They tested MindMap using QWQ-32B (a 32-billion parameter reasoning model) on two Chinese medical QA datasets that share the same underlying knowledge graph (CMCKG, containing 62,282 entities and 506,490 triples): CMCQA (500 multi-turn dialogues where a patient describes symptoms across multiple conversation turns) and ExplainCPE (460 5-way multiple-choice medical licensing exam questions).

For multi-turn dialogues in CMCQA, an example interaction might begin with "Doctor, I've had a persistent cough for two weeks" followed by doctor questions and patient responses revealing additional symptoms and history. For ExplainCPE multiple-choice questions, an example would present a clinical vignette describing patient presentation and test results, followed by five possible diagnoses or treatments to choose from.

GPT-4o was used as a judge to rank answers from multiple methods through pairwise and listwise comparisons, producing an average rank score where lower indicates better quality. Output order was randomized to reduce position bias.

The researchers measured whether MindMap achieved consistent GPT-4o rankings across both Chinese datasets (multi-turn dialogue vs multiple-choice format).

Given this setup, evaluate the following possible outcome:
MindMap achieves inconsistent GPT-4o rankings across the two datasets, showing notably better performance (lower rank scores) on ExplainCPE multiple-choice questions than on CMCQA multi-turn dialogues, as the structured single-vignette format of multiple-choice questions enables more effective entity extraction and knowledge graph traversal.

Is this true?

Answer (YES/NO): NO